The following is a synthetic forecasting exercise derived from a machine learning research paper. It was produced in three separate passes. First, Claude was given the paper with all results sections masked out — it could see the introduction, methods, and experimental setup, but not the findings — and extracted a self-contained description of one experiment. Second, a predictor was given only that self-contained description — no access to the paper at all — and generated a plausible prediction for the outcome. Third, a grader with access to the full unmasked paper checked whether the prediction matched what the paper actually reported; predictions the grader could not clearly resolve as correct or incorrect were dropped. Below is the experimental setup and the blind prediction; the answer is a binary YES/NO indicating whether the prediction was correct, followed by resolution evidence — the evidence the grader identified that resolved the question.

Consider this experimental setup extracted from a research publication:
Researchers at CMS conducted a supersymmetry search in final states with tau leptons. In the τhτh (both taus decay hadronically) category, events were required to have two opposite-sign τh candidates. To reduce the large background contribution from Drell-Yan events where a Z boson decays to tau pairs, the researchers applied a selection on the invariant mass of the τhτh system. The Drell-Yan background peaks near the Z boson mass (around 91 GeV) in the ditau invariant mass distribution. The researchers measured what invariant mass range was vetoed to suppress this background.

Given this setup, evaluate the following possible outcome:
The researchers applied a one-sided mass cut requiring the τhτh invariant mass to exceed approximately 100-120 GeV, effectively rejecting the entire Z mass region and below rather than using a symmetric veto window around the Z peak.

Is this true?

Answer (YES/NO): NO